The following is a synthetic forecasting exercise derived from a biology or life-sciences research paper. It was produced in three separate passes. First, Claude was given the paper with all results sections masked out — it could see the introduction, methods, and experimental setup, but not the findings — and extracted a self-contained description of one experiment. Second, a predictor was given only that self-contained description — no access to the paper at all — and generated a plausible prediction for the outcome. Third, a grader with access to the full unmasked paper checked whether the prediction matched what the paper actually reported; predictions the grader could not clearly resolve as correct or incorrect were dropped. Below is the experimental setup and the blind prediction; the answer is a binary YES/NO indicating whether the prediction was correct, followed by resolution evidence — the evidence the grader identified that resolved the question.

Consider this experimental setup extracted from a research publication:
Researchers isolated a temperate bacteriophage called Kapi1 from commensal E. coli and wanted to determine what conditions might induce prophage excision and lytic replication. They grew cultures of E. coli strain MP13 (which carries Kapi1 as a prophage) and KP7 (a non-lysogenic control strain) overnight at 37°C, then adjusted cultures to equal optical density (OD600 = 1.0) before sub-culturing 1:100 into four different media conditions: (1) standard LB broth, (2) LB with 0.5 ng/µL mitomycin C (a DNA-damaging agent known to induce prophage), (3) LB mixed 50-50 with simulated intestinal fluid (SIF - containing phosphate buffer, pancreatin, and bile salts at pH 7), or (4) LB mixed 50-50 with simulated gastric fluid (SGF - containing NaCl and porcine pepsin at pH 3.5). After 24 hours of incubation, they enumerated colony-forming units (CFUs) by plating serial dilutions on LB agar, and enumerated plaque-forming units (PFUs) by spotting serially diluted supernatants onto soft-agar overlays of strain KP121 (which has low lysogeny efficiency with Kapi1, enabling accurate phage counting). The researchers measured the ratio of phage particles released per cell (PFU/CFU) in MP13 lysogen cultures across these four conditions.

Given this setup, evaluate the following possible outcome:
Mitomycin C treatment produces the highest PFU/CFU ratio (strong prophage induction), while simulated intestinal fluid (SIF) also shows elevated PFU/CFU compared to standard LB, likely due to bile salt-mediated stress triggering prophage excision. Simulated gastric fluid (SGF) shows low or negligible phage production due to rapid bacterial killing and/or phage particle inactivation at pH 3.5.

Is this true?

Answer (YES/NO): NO